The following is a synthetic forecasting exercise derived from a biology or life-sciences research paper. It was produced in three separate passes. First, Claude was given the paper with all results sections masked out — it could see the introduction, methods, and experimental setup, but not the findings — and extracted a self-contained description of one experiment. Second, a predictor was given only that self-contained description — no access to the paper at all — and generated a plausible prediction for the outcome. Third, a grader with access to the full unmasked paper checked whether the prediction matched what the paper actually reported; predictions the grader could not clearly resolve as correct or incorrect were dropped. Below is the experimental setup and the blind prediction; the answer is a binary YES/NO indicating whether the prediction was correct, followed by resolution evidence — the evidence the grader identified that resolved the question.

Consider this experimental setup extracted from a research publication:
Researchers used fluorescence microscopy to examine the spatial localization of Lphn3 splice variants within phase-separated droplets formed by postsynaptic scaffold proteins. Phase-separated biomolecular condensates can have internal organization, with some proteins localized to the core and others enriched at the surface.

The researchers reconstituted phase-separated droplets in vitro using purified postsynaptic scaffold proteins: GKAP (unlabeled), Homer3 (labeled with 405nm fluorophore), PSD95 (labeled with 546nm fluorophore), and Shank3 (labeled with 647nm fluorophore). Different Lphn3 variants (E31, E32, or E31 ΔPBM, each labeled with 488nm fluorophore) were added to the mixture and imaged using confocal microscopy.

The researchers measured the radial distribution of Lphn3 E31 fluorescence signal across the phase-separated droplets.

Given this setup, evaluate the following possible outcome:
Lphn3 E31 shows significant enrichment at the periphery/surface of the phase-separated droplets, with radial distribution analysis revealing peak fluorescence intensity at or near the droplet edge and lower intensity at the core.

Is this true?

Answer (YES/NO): YES